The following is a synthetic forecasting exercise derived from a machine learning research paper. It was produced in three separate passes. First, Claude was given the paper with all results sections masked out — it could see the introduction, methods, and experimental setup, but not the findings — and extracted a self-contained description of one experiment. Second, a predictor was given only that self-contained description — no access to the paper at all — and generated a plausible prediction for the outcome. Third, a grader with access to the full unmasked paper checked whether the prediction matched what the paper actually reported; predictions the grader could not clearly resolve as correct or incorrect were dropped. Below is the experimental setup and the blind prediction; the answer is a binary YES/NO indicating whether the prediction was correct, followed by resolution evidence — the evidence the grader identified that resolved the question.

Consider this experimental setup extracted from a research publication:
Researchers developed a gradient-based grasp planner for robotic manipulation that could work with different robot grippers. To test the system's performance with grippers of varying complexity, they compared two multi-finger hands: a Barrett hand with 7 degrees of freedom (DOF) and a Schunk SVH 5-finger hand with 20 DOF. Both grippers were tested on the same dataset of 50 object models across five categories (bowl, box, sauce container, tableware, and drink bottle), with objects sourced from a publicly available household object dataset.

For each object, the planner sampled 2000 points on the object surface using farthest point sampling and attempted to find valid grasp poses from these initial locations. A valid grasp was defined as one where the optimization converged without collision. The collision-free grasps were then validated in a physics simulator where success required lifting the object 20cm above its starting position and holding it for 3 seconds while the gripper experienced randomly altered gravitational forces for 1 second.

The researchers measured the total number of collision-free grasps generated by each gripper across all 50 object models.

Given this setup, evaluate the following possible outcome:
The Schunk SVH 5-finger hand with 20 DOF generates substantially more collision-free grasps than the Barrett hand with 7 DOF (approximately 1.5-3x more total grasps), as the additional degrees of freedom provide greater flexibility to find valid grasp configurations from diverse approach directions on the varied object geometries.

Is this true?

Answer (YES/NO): NO